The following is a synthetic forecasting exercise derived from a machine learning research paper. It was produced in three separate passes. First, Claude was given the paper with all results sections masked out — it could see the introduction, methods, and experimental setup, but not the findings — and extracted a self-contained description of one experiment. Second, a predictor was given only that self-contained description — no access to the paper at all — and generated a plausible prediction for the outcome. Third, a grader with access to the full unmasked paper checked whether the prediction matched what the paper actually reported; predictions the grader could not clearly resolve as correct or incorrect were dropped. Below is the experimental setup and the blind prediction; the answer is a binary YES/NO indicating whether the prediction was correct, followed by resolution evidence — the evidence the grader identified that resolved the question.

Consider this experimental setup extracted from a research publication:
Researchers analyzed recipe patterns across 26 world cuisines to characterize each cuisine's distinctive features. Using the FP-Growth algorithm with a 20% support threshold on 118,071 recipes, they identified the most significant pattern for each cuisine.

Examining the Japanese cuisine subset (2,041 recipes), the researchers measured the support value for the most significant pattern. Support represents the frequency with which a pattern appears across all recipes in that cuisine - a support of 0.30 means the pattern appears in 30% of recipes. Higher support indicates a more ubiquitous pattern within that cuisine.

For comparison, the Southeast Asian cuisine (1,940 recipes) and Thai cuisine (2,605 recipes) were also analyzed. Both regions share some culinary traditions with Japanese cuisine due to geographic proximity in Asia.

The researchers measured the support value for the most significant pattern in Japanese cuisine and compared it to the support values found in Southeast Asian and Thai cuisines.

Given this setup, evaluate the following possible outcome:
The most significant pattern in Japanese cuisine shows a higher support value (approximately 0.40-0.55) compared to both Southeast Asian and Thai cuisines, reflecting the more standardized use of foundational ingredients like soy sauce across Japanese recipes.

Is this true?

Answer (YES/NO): YES